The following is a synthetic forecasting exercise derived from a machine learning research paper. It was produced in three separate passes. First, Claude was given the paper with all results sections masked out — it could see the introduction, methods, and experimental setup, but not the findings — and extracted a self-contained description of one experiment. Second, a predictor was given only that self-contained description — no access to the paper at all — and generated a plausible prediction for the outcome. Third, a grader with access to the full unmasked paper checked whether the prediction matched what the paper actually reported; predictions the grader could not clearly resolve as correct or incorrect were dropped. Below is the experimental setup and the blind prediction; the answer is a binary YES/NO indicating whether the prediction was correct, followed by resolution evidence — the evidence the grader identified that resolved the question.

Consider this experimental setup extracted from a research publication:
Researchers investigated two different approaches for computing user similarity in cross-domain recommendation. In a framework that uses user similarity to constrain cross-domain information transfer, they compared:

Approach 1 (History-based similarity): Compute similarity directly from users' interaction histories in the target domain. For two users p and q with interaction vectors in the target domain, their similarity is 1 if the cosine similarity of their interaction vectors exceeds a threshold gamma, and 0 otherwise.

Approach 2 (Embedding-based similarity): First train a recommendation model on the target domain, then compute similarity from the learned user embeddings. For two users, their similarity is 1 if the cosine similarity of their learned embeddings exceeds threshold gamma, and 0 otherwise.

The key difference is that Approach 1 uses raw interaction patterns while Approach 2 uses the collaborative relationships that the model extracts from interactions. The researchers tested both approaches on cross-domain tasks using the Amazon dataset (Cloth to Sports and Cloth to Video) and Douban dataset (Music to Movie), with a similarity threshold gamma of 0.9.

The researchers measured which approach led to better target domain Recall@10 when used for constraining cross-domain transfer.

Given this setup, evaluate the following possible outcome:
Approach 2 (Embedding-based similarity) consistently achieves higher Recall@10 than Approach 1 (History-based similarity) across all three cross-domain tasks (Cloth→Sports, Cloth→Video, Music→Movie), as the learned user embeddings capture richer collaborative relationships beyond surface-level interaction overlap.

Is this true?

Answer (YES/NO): YES